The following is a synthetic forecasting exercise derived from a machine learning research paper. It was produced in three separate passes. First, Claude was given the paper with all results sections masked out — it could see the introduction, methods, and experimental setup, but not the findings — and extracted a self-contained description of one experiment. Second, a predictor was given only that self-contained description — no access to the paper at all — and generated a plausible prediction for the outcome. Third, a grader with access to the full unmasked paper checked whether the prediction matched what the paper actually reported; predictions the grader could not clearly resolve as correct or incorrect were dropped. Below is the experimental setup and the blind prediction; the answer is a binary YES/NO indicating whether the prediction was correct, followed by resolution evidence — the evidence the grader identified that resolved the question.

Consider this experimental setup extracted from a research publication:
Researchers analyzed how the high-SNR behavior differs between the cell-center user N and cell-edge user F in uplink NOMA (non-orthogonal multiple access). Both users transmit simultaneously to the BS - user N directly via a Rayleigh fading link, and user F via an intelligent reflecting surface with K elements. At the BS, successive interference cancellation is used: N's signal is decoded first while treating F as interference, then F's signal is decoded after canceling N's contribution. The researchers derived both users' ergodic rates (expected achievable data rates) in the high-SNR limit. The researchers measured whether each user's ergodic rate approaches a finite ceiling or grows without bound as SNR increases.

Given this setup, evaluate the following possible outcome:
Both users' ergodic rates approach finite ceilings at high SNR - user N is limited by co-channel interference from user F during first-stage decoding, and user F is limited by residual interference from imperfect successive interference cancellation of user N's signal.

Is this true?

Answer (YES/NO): NO